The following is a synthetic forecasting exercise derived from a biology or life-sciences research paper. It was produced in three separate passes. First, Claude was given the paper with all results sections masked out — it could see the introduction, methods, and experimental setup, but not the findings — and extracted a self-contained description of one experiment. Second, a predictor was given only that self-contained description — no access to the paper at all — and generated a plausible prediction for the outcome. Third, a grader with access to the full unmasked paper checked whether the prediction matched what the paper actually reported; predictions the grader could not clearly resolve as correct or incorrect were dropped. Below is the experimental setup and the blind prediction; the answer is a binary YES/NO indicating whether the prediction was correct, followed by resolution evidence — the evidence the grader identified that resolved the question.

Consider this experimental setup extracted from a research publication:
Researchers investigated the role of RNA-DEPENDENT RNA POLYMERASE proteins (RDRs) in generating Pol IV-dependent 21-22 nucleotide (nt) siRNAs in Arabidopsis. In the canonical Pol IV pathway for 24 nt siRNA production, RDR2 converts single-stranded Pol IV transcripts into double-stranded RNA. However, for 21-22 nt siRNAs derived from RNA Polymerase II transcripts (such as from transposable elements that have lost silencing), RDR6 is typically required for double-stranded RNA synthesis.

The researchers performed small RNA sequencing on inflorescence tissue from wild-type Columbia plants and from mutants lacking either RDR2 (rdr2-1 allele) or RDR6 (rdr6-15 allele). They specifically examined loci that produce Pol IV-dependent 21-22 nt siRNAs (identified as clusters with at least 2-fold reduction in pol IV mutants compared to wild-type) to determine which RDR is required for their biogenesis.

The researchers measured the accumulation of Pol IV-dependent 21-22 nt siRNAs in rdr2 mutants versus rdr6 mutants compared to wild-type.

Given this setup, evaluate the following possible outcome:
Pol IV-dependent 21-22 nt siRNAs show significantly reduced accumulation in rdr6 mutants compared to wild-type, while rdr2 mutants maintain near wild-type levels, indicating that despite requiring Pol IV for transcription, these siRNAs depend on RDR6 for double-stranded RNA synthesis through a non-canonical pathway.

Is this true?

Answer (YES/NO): NO